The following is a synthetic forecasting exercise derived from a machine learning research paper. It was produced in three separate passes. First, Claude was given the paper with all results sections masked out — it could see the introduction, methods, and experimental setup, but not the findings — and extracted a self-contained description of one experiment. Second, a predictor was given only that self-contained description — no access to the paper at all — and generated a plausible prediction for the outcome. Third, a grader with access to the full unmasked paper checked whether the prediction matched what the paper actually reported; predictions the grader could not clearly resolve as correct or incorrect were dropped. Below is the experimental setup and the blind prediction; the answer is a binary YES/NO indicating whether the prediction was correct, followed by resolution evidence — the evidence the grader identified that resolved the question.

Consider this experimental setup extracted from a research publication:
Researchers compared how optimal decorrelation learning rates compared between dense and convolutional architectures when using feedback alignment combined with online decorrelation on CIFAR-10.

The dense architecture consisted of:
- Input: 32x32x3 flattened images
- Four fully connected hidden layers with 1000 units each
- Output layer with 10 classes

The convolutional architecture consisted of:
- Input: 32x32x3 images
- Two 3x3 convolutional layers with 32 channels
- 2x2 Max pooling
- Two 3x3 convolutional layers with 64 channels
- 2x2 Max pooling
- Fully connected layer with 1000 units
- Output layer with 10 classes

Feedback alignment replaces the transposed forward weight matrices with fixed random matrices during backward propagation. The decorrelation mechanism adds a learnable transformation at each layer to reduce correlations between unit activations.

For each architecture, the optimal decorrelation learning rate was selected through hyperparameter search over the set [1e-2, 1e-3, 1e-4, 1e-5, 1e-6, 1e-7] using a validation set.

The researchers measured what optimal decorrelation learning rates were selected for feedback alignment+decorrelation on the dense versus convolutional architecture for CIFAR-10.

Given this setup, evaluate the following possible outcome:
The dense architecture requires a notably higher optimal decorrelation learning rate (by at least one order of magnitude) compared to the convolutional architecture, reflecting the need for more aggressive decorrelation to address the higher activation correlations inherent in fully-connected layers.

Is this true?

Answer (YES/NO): NO